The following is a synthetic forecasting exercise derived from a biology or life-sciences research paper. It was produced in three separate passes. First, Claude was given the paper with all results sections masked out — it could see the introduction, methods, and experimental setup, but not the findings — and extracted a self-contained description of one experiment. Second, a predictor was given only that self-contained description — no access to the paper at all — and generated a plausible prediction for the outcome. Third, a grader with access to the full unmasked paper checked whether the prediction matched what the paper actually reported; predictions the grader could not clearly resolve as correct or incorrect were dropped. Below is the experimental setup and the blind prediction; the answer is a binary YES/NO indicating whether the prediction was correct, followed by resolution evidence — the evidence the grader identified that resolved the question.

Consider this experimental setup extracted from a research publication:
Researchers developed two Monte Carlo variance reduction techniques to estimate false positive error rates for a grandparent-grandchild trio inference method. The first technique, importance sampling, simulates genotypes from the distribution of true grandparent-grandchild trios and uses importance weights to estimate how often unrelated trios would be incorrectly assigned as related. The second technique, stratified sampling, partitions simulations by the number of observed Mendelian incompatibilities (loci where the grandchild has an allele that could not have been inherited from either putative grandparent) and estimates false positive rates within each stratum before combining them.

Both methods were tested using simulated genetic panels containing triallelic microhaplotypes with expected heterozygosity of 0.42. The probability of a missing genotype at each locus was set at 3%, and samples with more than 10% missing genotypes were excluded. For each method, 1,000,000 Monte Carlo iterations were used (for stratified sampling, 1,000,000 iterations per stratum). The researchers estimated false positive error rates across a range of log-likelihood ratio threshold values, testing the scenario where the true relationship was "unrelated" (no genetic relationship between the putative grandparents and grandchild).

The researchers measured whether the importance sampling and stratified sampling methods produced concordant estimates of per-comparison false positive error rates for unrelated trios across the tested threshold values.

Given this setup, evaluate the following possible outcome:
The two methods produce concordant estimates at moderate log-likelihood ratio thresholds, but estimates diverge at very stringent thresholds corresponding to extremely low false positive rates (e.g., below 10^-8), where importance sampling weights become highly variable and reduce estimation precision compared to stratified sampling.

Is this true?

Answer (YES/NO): NO